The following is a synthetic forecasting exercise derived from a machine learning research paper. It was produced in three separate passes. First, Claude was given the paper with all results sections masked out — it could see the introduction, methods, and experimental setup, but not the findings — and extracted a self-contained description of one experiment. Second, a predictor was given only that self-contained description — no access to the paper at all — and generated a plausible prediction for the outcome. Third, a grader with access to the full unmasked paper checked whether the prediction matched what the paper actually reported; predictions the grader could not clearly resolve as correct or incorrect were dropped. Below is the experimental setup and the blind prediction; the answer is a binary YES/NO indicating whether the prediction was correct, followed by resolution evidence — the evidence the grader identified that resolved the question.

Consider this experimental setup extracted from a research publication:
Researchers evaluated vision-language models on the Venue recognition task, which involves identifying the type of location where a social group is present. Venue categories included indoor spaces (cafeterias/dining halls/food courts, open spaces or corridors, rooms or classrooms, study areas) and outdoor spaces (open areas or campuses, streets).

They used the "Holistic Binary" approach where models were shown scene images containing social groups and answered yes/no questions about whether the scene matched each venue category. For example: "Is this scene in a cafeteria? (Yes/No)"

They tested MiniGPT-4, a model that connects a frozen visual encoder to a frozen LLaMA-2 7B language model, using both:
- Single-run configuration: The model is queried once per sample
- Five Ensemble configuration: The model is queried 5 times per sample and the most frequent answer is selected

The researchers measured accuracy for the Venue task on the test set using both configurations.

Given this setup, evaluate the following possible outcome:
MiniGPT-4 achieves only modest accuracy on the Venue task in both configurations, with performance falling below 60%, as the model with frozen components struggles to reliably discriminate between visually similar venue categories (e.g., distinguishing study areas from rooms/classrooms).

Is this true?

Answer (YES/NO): NO